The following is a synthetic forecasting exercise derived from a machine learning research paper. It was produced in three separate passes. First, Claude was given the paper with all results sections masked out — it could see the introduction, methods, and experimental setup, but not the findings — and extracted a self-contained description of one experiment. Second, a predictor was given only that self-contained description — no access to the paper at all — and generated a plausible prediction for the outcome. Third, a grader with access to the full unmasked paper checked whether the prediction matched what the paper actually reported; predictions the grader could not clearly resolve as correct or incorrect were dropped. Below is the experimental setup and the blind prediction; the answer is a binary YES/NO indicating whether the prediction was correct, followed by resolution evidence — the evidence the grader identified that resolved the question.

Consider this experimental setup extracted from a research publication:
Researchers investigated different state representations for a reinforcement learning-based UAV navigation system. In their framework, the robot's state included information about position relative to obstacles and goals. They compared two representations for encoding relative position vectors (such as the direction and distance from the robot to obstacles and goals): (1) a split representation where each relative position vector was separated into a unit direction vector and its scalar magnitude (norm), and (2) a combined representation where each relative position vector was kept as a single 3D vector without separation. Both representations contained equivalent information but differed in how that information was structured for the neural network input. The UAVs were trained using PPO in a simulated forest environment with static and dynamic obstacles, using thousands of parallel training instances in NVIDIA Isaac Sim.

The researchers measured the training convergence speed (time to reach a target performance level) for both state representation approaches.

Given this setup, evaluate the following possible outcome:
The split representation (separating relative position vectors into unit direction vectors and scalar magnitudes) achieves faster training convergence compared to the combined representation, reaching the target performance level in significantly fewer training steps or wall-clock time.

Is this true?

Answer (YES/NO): NO